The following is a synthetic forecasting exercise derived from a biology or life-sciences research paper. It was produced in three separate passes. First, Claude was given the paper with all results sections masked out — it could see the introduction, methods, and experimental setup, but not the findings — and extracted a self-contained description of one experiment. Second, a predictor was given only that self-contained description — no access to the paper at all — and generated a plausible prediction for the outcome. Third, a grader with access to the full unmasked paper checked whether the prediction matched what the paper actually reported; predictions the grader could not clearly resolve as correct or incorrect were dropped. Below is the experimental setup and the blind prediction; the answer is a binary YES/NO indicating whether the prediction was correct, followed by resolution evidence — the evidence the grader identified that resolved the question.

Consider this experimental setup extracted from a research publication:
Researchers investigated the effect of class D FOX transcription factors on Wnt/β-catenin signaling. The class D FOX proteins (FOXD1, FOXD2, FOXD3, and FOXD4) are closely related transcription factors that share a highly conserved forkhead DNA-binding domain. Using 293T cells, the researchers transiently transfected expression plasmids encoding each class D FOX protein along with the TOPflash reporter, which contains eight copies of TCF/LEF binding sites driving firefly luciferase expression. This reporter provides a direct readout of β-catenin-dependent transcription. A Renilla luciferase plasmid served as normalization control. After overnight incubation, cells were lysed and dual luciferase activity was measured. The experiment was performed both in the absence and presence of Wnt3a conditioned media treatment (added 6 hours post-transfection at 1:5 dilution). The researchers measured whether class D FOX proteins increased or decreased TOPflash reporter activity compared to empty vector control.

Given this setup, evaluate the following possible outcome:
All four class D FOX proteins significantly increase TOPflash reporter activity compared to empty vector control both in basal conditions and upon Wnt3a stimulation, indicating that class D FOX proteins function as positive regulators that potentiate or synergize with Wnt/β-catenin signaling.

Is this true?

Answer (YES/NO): YES